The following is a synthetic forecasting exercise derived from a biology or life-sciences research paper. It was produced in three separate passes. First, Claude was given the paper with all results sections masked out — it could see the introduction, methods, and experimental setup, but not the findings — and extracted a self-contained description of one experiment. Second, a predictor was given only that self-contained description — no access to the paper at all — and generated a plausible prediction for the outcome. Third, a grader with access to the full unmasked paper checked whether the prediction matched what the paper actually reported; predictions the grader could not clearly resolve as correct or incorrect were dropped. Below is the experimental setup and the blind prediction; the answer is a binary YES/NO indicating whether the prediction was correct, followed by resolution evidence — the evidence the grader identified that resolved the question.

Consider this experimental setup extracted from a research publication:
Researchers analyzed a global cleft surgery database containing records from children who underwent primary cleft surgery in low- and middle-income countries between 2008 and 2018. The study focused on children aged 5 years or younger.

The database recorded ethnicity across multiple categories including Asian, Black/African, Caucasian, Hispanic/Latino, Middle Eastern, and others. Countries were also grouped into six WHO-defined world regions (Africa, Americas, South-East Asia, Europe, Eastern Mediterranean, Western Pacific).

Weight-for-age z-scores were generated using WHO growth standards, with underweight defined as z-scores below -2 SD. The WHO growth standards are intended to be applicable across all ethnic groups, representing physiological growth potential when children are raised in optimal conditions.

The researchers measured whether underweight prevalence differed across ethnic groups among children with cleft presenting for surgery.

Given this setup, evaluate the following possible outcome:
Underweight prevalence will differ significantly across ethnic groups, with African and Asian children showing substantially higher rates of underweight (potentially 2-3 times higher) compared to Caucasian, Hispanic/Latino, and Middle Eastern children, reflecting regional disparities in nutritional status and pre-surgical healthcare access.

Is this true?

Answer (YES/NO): NO